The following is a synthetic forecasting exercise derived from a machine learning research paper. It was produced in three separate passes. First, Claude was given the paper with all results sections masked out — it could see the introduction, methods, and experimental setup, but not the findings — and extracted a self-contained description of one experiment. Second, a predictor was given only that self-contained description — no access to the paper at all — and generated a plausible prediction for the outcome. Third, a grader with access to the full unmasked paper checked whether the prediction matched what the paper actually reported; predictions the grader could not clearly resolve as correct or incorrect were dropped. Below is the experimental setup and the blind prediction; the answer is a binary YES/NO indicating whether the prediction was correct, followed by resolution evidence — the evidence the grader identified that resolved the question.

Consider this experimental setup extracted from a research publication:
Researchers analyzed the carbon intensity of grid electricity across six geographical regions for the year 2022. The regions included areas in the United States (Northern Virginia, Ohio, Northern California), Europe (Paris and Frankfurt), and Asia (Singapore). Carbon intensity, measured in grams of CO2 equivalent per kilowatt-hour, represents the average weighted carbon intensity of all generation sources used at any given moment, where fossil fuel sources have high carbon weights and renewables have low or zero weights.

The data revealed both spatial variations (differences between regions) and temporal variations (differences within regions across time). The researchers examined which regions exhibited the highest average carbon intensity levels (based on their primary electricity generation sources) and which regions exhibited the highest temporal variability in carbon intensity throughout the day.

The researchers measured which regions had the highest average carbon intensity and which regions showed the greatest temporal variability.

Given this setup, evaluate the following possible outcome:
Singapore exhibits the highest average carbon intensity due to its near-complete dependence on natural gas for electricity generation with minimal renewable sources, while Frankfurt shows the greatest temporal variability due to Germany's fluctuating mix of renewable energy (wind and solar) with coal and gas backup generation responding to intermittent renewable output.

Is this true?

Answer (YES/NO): NO